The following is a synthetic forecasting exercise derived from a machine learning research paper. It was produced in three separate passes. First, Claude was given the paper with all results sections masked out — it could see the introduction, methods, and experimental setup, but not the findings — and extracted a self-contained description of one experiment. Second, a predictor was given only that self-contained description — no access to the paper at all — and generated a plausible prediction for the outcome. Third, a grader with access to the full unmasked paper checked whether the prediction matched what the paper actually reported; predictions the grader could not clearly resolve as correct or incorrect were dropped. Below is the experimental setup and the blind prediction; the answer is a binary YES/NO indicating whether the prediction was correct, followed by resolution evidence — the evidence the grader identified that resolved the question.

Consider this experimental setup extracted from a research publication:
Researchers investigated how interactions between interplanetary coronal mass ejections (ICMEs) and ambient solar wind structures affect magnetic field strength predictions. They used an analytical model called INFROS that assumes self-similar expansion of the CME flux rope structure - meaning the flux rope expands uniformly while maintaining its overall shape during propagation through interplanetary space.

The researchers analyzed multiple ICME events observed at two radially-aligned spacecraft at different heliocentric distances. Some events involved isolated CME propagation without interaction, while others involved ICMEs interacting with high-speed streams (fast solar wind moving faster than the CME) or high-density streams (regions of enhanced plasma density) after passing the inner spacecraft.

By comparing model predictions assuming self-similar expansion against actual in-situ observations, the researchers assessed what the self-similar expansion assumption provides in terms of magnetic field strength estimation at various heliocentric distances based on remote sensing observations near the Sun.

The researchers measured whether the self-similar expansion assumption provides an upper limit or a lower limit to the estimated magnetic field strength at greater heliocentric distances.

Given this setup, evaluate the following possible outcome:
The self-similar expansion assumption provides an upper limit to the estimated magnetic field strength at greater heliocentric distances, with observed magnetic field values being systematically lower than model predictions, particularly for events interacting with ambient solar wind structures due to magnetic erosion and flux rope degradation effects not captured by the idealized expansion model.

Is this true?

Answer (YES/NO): NO